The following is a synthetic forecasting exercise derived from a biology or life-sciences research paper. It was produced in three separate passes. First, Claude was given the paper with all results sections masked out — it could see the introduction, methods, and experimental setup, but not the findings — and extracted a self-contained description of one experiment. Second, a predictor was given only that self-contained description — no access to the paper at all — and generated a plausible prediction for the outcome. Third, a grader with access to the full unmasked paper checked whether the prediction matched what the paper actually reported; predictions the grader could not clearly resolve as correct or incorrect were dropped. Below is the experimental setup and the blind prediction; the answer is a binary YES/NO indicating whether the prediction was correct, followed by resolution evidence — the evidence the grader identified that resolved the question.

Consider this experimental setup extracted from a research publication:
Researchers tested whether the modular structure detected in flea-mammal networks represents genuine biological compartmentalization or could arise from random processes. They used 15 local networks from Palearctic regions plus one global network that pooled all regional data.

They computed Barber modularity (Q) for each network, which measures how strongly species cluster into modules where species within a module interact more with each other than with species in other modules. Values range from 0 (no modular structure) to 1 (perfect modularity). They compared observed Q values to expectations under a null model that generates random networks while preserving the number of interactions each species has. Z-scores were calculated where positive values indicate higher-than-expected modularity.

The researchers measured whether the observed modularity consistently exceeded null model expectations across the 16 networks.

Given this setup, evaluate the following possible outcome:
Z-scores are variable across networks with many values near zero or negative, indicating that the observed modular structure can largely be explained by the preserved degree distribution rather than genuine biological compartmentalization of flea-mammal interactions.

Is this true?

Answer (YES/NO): NO